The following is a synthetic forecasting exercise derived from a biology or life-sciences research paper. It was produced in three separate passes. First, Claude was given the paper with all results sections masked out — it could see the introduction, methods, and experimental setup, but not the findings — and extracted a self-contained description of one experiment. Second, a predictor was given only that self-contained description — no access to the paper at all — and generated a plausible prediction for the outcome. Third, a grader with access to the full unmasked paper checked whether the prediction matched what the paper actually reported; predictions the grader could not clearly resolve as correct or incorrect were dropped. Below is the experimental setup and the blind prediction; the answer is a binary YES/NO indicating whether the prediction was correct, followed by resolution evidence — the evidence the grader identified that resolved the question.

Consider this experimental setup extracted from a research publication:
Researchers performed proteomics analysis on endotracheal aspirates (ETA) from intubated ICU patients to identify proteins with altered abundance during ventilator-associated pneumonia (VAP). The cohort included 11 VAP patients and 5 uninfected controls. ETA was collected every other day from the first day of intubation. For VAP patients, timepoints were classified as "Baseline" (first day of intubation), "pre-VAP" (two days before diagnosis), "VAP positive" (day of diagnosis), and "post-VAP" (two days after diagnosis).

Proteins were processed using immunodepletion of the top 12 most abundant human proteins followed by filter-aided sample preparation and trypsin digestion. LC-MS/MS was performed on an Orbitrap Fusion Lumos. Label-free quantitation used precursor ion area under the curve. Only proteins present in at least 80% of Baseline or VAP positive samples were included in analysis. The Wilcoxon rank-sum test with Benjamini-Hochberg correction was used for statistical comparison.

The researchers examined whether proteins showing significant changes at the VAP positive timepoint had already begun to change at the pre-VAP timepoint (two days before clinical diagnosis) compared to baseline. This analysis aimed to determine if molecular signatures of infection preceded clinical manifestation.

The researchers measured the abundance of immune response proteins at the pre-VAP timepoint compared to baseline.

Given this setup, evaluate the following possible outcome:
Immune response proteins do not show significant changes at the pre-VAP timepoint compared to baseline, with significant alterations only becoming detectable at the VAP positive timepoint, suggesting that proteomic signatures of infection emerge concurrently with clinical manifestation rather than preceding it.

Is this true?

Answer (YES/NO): NO